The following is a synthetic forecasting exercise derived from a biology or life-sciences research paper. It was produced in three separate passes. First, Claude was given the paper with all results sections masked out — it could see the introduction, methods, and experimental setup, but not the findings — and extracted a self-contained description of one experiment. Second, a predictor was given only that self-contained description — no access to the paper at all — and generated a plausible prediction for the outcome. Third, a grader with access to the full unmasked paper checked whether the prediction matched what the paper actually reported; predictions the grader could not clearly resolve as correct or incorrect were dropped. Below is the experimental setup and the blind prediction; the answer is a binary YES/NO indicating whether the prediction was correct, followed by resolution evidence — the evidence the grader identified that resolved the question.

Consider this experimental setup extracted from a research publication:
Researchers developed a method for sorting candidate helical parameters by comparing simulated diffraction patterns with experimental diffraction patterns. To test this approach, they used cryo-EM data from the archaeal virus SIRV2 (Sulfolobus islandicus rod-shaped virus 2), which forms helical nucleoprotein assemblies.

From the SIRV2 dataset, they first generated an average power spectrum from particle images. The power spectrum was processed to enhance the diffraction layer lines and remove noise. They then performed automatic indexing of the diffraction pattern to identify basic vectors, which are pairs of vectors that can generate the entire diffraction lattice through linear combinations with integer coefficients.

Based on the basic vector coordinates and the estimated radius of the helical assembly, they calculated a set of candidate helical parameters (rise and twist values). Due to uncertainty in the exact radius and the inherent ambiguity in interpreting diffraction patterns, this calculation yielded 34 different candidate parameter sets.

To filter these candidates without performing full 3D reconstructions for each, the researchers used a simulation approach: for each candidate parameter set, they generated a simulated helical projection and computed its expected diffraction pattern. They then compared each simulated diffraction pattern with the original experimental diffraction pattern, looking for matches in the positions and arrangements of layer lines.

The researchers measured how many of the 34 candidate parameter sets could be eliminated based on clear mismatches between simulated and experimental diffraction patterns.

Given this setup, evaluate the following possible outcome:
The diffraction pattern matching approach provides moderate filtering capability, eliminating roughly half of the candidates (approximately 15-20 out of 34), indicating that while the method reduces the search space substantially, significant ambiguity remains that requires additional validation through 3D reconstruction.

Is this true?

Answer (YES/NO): YES